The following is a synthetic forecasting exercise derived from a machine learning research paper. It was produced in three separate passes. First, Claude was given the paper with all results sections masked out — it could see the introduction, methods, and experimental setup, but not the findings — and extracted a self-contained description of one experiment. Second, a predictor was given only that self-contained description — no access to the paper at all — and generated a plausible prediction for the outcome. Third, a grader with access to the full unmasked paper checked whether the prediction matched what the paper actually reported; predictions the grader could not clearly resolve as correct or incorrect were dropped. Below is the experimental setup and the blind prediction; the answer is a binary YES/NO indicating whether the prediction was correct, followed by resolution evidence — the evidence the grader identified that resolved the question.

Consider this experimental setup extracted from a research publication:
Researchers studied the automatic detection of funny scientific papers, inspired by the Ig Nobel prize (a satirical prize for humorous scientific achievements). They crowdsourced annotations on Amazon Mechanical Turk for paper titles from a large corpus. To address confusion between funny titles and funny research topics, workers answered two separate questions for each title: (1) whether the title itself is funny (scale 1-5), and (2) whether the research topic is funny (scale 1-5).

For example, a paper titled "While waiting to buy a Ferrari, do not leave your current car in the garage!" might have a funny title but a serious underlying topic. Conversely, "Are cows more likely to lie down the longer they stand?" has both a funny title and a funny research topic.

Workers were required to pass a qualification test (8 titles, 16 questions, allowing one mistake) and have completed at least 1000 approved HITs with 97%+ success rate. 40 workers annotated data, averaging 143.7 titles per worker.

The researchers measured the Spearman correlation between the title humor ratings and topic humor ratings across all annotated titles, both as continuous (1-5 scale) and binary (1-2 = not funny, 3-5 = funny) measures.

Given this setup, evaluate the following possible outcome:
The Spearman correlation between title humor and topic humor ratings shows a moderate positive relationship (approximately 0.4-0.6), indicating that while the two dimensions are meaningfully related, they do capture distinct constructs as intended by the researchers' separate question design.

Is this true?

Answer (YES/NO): YES